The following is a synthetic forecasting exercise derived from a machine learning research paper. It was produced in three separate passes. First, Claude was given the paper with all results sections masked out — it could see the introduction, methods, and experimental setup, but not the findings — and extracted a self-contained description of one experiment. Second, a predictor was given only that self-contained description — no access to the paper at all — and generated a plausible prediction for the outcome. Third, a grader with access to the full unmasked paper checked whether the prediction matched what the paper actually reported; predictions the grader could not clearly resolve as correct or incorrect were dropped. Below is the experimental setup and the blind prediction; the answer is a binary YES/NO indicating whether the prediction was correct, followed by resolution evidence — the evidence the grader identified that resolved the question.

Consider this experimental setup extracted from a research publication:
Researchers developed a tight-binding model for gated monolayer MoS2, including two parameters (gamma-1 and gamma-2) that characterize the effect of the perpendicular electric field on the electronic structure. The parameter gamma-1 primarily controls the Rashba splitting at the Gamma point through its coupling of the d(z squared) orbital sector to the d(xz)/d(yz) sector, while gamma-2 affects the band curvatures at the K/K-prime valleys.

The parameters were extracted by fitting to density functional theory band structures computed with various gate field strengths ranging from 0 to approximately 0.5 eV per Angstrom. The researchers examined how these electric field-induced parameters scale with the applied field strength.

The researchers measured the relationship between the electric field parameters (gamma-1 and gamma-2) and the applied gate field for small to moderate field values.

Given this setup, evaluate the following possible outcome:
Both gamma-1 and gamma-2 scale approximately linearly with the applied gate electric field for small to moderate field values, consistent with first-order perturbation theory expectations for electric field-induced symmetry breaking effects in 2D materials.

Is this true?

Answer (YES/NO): YES